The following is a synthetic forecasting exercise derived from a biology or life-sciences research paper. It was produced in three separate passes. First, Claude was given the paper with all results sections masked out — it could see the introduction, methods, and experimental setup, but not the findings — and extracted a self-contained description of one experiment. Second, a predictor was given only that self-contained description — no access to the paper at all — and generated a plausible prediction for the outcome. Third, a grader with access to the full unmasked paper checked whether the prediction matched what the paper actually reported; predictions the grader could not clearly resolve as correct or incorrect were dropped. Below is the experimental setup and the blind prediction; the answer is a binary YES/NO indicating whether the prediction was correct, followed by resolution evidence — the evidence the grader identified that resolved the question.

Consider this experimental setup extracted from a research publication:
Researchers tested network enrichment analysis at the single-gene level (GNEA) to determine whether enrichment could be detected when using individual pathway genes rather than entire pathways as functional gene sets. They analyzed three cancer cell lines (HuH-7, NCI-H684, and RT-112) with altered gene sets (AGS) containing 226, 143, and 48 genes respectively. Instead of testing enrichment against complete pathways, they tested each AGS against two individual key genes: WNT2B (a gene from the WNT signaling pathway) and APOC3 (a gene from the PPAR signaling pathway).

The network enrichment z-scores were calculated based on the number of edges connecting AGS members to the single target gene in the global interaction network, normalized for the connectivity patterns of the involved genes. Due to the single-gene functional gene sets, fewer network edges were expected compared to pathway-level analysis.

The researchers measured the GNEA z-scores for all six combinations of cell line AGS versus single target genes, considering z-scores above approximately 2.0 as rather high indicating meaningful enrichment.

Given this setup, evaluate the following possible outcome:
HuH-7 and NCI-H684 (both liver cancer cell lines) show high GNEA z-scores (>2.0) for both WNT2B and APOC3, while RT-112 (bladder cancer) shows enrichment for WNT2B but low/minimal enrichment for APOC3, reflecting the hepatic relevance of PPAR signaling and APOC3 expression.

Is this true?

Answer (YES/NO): NO